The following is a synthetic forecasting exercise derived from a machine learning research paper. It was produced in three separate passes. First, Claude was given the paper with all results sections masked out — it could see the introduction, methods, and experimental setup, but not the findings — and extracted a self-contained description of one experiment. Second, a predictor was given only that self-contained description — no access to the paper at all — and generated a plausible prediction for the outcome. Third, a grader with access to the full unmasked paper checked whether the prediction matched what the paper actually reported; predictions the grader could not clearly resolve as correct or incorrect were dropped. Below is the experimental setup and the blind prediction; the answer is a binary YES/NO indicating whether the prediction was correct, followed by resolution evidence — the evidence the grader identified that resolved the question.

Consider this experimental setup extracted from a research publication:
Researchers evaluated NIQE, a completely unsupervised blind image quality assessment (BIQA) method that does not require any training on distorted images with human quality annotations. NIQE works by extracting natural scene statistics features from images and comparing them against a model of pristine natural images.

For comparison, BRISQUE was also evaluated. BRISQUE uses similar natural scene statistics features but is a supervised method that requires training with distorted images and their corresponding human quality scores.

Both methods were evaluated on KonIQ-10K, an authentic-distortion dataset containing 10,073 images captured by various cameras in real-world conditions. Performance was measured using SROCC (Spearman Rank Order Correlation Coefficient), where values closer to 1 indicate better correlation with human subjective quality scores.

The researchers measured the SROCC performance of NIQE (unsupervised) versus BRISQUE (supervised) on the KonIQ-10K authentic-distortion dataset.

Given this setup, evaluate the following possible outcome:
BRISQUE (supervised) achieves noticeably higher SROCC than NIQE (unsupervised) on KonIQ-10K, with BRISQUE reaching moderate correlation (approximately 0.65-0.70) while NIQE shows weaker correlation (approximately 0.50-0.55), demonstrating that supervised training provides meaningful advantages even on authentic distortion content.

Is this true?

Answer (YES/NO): YES